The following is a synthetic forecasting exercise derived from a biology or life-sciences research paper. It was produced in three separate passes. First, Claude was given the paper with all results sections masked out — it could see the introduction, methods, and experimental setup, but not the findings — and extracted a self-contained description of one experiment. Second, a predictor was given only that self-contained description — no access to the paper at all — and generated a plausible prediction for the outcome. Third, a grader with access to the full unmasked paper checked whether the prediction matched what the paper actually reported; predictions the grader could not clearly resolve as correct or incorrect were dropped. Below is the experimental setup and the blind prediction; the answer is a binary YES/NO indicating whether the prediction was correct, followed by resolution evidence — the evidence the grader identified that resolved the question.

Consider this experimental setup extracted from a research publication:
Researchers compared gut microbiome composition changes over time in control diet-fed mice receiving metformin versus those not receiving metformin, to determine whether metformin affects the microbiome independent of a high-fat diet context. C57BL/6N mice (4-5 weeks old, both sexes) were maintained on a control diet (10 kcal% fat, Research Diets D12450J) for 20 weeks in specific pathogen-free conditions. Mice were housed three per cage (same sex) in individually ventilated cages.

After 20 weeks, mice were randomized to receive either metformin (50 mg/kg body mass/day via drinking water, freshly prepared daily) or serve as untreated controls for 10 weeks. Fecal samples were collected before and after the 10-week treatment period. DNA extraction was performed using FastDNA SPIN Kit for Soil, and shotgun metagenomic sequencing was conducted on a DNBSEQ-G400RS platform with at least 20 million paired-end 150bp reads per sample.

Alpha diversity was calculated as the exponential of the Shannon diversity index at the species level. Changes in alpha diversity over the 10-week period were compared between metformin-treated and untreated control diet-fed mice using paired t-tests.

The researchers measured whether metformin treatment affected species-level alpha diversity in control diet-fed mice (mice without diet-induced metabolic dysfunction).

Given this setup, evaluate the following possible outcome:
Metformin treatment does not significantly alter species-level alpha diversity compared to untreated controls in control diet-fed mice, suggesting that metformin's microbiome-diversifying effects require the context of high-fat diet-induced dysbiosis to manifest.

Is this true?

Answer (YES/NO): YES